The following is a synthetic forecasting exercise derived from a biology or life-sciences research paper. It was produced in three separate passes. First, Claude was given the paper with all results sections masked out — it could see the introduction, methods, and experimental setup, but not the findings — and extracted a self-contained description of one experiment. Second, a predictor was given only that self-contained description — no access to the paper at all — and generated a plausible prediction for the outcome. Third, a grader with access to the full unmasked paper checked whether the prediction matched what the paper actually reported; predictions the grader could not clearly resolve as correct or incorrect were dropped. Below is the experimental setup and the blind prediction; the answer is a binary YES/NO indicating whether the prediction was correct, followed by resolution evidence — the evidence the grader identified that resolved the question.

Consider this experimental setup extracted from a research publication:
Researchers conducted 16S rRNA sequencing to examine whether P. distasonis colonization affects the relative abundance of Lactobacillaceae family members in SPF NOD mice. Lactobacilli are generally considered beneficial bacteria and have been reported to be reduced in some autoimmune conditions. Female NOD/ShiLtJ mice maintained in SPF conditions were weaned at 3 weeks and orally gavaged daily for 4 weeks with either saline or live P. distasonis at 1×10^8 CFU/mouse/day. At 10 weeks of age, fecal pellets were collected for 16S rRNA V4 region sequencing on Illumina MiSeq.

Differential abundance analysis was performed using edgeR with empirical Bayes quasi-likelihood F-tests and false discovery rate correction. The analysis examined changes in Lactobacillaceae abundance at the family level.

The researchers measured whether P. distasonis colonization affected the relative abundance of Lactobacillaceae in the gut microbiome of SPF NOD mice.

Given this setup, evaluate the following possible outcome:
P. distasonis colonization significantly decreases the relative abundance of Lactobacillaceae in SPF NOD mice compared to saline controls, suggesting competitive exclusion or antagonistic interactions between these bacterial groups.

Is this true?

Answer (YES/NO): NO